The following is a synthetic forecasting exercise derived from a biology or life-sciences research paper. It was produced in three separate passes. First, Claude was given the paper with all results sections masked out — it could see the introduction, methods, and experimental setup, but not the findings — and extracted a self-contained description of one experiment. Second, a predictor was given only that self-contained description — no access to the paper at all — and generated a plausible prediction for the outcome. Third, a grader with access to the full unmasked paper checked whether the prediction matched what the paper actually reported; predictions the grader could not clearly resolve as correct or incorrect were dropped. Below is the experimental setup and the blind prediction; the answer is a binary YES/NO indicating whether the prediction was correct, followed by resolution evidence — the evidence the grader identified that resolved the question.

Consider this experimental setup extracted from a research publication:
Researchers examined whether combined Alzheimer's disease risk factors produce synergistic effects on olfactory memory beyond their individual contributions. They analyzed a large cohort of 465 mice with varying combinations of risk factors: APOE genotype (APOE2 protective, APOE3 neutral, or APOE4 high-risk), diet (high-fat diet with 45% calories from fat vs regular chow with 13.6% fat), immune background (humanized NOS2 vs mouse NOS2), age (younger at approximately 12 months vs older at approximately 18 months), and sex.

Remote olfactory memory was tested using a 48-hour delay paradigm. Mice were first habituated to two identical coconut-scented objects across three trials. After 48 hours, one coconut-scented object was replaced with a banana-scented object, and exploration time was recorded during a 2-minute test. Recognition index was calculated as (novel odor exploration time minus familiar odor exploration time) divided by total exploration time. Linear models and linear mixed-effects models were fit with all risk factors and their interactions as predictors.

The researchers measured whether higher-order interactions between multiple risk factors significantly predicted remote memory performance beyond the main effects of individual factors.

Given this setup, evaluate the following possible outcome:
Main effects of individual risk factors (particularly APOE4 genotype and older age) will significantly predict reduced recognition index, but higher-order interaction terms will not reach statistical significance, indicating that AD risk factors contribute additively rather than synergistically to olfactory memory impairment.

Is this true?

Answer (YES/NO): NO